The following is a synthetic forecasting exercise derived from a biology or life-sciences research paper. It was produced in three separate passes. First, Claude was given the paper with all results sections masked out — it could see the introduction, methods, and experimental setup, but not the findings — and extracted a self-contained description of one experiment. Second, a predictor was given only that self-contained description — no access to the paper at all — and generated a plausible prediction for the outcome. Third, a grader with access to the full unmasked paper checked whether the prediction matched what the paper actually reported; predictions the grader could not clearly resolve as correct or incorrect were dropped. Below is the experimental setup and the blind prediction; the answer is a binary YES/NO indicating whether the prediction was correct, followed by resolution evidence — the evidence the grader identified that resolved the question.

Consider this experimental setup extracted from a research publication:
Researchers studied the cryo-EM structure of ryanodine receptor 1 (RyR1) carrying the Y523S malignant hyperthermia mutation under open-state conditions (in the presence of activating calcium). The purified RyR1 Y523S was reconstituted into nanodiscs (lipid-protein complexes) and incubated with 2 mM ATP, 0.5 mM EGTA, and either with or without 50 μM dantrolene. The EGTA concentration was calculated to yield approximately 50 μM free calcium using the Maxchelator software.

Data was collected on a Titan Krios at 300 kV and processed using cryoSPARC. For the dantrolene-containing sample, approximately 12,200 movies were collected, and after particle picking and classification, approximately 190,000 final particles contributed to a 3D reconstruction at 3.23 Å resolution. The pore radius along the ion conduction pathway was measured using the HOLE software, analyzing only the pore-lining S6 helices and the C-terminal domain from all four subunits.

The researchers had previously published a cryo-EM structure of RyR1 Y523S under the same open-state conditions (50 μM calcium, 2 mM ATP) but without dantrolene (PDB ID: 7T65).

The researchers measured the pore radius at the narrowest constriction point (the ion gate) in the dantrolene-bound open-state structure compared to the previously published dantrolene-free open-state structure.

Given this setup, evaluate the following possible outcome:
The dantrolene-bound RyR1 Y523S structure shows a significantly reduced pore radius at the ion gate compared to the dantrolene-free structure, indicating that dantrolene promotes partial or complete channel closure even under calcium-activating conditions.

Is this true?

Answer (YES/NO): NO